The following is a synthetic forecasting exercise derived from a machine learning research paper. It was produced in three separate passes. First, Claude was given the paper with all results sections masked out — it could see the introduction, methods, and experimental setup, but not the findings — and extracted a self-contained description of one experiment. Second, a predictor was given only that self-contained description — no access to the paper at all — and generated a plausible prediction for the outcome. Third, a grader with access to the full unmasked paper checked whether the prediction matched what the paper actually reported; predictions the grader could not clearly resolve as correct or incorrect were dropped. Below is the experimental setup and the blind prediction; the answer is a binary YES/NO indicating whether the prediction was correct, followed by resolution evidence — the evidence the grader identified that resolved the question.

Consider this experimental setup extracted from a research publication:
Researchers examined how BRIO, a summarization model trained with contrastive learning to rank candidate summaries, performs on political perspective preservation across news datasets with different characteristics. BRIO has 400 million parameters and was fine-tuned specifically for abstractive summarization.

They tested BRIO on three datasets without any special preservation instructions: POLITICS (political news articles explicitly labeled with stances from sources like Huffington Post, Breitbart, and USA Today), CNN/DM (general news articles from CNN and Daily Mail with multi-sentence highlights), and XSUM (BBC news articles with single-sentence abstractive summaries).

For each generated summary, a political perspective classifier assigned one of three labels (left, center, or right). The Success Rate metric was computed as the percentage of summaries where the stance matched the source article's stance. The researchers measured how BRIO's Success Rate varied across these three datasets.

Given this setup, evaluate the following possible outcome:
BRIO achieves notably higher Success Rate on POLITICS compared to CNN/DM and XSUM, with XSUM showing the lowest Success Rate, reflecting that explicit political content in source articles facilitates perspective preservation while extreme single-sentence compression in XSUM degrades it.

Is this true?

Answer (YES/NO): NO